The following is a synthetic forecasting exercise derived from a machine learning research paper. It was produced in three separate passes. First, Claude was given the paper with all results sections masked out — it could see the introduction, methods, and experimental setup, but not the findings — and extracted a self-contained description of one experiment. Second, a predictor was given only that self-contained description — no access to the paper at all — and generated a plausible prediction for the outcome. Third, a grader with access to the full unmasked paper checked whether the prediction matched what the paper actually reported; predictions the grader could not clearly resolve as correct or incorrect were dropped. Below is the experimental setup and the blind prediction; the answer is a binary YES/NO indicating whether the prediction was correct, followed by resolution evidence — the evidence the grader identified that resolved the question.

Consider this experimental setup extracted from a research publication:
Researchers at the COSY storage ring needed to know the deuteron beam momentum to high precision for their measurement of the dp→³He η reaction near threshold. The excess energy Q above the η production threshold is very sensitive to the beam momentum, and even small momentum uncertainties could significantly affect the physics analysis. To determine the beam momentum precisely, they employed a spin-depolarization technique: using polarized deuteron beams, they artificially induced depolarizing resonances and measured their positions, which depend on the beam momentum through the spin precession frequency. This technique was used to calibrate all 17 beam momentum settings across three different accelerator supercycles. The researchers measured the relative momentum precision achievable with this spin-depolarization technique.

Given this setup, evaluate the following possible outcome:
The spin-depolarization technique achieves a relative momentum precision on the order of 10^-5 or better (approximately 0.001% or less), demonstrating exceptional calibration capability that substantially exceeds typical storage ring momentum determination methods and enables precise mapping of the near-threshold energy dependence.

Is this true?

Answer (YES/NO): NO